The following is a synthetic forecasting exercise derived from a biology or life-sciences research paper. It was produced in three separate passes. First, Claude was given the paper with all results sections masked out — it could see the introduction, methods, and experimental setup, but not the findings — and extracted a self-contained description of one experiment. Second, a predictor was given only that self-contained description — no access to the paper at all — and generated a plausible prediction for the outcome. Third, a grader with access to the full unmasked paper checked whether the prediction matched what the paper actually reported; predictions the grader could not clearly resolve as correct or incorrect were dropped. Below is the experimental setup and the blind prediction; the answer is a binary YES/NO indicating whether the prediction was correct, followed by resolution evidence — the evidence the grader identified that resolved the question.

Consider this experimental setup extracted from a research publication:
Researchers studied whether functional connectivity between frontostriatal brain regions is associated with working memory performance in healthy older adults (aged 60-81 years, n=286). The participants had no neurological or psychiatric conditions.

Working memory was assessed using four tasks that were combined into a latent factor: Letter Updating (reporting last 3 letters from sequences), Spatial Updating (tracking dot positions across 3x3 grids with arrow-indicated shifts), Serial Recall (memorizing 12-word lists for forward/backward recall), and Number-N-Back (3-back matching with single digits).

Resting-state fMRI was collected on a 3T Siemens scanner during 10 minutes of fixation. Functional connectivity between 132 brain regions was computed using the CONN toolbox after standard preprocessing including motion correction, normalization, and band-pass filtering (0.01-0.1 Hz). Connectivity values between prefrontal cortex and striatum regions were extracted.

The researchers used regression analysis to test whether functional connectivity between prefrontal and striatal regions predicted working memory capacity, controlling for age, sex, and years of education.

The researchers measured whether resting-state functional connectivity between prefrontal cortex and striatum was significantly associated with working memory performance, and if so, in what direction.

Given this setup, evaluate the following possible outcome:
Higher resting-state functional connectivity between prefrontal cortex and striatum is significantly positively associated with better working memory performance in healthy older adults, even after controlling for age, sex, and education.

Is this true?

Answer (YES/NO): NO